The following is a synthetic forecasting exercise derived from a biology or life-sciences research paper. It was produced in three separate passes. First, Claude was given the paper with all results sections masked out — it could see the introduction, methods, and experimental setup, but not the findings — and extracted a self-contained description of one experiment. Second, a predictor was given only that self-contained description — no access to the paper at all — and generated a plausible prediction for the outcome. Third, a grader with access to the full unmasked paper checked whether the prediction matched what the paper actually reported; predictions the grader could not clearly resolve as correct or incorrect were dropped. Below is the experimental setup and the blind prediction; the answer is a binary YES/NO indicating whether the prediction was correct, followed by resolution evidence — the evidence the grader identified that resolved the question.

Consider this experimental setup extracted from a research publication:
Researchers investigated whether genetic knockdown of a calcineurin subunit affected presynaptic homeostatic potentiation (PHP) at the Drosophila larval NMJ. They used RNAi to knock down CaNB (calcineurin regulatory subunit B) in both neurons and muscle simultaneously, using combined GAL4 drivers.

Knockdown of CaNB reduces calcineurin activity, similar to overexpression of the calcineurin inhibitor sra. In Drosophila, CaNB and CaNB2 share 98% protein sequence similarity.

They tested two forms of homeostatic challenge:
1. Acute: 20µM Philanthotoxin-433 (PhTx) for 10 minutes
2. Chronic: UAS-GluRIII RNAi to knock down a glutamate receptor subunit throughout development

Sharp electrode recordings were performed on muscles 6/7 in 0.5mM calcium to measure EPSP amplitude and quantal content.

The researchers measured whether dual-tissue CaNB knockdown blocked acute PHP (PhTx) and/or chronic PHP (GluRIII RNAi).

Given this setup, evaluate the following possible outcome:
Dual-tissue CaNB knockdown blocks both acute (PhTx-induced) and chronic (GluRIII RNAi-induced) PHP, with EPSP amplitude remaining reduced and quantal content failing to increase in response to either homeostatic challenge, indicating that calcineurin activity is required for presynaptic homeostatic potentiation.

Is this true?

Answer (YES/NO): NO